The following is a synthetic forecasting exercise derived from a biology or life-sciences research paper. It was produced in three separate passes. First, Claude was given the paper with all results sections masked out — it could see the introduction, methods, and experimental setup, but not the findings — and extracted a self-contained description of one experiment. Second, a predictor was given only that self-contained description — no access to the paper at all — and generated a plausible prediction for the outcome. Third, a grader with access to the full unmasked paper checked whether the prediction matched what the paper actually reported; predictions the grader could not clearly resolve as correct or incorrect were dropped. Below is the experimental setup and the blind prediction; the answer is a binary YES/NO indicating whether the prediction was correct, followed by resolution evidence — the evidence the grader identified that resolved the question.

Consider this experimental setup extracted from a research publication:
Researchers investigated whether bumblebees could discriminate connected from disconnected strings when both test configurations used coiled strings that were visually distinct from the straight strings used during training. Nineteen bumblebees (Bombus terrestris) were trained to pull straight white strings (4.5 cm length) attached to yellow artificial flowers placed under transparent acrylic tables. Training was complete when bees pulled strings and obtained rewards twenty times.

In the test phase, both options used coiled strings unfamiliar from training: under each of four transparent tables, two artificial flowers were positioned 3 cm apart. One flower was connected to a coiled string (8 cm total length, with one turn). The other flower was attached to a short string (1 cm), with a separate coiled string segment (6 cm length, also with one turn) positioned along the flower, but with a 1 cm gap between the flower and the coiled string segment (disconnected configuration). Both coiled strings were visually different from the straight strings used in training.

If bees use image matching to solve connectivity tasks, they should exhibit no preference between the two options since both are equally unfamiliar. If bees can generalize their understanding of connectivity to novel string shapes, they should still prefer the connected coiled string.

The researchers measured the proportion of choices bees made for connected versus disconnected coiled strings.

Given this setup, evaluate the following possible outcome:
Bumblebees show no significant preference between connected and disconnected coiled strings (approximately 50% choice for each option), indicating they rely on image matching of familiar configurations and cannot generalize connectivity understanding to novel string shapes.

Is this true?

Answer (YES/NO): YES